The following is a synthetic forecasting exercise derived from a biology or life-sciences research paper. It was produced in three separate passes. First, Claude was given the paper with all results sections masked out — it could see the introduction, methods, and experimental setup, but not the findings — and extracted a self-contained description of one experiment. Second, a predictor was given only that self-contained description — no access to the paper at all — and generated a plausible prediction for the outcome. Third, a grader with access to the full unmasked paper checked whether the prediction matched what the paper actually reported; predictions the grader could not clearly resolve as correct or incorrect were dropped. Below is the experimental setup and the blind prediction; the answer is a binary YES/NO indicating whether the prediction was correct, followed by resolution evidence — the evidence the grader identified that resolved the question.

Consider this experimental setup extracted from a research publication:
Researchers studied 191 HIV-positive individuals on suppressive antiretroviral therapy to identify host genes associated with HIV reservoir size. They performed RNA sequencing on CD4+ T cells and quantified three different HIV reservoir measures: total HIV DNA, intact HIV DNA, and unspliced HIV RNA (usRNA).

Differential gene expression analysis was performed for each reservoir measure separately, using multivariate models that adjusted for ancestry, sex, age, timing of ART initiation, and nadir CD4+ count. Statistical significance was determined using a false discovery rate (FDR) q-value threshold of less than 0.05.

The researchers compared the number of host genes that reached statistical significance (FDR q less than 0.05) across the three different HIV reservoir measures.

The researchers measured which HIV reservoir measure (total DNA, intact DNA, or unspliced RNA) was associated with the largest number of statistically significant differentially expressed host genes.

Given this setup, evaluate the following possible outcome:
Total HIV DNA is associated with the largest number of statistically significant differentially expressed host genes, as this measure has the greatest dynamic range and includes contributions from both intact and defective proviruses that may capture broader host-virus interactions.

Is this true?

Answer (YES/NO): NO